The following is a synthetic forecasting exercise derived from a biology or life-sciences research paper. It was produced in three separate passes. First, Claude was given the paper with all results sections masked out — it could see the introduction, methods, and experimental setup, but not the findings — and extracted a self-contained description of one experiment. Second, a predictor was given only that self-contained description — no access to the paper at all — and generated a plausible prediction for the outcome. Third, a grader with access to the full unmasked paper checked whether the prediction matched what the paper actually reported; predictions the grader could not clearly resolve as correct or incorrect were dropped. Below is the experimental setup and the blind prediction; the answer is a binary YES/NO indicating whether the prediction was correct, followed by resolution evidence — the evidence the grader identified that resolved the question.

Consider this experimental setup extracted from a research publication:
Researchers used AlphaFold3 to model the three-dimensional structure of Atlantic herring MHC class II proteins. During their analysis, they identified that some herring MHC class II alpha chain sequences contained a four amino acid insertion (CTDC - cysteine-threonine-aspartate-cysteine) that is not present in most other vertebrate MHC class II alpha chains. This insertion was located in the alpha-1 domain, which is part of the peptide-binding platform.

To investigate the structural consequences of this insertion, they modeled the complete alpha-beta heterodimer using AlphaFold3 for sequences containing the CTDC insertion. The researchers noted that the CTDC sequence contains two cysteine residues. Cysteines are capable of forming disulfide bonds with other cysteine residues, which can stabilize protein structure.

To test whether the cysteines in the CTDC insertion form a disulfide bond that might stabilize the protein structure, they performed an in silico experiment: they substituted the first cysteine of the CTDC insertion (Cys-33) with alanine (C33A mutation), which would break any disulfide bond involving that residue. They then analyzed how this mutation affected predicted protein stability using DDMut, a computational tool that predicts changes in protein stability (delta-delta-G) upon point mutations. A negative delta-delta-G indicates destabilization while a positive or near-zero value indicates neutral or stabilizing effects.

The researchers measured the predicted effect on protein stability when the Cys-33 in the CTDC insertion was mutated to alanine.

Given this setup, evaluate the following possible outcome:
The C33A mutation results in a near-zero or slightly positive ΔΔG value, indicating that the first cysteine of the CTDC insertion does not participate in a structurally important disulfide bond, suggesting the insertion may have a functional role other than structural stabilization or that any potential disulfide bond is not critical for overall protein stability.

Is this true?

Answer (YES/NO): NO